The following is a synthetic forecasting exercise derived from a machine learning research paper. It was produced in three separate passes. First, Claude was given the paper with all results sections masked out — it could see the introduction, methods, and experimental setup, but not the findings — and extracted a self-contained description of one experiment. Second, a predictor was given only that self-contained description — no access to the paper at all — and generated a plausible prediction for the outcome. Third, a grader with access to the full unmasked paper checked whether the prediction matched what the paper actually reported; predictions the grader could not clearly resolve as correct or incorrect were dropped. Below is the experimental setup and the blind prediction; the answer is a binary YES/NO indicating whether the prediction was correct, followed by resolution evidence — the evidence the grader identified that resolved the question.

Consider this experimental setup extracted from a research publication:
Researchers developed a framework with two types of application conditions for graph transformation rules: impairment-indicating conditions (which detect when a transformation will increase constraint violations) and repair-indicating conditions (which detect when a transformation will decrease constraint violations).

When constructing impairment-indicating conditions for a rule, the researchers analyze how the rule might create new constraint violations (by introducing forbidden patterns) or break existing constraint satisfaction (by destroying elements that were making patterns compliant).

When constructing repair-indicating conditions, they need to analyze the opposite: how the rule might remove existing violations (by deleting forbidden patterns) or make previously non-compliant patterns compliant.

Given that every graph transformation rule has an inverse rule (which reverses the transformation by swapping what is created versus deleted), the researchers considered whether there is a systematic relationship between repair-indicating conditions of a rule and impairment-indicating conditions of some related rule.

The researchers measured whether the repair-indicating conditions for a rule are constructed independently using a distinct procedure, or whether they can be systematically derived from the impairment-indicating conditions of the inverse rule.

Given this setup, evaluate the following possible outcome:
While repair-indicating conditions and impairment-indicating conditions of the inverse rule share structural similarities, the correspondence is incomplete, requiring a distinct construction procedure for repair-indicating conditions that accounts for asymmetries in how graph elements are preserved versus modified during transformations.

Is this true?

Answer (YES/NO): NO